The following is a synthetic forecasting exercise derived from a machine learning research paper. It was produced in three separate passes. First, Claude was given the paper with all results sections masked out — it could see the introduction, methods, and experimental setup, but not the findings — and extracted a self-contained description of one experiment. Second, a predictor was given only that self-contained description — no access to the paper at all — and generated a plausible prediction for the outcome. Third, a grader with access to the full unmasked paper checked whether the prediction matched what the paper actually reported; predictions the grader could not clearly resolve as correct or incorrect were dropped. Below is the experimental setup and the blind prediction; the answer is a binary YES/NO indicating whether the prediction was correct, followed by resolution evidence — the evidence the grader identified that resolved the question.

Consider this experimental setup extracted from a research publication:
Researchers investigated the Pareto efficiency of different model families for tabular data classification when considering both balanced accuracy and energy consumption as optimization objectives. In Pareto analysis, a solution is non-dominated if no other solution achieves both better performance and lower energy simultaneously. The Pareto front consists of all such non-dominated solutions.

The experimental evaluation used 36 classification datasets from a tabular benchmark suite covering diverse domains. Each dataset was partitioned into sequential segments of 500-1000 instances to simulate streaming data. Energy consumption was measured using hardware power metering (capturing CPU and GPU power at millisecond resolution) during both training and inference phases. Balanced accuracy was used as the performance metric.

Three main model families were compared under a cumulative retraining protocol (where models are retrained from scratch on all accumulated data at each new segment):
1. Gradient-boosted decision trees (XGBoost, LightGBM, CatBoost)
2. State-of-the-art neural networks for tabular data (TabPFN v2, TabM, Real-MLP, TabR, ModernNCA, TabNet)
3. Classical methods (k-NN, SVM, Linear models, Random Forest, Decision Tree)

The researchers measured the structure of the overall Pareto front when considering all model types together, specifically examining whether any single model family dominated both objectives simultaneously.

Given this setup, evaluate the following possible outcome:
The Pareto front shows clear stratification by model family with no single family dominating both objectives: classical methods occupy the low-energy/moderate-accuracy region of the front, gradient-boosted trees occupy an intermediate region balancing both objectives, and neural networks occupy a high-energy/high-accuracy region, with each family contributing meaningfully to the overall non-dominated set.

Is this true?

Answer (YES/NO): NO